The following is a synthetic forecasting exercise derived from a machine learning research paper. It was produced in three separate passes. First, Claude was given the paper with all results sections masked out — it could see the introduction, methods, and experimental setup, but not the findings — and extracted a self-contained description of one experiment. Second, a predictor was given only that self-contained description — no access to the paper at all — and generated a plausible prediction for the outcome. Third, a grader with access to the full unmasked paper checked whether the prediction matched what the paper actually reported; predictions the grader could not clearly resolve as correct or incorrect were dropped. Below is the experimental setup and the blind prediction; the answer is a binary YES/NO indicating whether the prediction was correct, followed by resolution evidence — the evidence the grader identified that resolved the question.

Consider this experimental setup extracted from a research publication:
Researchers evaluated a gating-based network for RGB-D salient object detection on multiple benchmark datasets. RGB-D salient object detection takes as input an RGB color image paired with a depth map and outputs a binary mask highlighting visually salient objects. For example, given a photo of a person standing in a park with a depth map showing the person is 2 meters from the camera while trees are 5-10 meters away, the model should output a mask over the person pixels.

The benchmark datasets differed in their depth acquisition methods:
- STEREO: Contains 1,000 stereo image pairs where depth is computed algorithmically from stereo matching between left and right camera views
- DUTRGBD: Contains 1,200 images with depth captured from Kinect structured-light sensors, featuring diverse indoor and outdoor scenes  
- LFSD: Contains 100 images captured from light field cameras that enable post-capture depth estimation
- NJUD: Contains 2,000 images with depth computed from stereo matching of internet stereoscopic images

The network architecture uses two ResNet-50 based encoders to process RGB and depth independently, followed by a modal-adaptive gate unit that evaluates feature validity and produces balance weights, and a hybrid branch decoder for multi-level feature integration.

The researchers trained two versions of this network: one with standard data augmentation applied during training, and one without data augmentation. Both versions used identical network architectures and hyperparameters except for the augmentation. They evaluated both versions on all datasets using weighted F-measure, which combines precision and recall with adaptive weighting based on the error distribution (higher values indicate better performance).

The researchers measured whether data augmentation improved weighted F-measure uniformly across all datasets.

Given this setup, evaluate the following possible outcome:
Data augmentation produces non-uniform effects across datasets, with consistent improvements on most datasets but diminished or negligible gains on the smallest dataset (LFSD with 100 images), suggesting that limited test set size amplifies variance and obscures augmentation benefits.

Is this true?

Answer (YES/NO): NO